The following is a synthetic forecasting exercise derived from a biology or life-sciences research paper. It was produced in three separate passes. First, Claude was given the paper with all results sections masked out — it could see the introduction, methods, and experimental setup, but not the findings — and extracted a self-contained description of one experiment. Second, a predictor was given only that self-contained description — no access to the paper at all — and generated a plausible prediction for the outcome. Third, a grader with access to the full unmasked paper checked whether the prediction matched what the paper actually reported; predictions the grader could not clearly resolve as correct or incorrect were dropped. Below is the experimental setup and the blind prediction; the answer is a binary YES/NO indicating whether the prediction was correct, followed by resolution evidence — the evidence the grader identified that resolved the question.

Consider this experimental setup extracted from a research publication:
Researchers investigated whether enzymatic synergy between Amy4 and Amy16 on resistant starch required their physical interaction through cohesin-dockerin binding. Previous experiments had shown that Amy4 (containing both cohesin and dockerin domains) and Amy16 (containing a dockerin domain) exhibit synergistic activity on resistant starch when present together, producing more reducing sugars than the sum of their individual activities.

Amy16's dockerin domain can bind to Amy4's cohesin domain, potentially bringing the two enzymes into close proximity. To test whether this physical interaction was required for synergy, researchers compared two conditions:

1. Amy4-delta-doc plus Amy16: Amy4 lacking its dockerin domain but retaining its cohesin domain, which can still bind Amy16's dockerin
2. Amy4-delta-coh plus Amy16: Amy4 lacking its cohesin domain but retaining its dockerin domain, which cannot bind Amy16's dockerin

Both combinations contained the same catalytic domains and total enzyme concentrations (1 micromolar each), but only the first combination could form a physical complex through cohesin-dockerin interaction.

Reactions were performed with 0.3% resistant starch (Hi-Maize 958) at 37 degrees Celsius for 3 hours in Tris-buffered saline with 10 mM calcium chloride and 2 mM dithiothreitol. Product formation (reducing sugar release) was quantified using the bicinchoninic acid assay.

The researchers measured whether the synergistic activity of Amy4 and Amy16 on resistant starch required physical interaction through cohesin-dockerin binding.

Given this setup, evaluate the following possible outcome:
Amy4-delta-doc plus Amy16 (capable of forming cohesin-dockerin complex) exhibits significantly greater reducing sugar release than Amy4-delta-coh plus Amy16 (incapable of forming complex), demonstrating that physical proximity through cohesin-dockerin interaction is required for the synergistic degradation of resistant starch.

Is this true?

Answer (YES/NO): YES